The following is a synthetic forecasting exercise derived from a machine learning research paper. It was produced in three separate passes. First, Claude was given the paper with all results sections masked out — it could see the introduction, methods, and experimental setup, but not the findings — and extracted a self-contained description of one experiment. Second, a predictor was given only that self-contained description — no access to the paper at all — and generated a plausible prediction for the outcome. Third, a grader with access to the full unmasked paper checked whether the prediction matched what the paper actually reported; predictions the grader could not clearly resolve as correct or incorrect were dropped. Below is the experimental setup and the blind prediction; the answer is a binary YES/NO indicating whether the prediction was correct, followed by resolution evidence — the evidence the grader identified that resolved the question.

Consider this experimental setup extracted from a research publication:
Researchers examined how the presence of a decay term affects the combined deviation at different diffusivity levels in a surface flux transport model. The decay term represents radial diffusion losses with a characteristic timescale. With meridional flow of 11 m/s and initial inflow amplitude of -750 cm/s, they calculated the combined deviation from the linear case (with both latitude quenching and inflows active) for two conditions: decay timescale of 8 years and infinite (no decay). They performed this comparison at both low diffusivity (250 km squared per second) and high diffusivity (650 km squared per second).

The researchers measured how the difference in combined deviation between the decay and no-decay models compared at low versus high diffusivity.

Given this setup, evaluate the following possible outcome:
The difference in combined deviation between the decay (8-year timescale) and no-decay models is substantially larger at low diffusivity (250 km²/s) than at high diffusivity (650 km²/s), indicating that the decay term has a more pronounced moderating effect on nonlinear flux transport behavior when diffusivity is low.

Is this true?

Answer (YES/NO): NO